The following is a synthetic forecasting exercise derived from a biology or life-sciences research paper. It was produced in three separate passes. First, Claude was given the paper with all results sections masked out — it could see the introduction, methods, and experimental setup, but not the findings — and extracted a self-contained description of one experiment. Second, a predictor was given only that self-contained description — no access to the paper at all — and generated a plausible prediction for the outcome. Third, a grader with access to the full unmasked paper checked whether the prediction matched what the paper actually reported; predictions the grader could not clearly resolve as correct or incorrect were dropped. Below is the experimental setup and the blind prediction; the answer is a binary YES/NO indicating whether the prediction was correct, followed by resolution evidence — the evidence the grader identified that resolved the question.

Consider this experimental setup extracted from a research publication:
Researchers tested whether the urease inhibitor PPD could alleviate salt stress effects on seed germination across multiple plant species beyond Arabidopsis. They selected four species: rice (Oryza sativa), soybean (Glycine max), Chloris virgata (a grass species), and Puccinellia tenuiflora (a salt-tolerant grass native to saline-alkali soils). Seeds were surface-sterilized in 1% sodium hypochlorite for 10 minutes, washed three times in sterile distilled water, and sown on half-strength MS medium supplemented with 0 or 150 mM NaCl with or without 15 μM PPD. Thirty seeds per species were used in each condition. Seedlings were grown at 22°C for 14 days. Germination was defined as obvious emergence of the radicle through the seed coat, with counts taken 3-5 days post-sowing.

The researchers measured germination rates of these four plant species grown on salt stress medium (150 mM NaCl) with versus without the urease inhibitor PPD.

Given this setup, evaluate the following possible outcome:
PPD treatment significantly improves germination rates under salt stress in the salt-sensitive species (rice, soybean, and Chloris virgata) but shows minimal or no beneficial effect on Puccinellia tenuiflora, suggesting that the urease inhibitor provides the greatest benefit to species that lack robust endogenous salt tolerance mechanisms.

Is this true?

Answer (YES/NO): NO